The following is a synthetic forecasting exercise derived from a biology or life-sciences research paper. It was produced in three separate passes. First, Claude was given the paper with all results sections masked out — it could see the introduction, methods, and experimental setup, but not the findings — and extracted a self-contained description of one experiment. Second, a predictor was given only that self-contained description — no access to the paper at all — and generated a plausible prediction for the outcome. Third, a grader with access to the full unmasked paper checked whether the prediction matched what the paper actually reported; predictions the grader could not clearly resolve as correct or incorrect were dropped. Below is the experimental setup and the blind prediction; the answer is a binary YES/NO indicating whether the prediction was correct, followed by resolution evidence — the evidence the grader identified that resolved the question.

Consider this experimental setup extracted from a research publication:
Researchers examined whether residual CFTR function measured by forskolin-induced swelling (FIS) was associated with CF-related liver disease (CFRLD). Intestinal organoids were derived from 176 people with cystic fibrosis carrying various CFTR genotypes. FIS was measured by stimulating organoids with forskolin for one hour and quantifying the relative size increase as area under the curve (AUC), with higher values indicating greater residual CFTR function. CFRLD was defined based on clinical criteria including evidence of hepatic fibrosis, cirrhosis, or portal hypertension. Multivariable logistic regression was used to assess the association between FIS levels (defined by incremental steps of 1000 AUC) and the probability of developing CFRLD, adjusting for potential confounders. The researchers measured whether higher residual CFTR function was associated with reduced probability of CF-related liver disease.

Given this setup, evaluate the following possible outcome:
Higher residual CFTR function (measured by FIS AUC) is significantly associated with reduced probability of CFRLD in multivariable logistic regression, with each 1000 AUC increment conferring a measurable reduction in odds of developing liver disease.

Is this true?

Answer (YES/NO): YES